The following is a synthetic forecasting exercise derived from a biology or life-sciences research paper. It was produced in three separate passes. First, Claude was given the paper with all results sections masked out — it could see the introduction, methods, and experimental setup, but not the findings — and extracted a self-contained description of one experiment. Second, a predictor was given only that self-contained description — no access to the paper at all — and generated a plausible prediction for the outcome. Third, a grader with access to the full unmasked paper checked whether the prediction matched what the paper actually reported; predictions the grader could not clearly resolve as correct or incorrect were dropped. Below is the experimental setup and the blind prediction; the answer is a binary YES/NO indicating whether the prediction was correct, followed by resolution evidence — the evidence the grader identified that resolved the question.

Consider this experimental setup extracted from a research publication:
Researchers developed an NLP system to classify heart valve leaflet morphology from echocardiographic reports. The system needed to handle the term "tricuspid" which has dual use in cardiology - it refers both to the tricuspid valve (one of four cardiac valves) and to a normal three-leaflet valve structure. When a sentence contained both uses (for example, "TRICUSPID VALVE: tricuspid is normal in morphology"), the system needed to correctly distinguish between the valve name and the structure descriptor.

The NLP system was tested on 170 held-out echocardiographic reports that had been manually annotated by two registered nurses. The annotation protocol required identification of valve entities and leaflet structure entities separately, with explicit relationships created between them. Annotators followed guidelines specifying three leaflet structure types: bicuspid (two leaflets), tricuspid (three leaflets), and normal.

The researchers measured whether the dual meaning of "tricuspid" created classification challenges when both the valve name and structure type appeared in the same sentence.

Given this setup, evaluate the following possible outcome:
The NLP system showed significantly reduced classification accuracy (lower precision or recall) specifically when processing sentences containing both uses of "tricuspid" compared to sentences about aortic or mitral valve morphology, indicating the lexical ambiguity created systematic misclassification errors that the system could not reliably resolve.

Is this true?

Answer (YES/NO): YES